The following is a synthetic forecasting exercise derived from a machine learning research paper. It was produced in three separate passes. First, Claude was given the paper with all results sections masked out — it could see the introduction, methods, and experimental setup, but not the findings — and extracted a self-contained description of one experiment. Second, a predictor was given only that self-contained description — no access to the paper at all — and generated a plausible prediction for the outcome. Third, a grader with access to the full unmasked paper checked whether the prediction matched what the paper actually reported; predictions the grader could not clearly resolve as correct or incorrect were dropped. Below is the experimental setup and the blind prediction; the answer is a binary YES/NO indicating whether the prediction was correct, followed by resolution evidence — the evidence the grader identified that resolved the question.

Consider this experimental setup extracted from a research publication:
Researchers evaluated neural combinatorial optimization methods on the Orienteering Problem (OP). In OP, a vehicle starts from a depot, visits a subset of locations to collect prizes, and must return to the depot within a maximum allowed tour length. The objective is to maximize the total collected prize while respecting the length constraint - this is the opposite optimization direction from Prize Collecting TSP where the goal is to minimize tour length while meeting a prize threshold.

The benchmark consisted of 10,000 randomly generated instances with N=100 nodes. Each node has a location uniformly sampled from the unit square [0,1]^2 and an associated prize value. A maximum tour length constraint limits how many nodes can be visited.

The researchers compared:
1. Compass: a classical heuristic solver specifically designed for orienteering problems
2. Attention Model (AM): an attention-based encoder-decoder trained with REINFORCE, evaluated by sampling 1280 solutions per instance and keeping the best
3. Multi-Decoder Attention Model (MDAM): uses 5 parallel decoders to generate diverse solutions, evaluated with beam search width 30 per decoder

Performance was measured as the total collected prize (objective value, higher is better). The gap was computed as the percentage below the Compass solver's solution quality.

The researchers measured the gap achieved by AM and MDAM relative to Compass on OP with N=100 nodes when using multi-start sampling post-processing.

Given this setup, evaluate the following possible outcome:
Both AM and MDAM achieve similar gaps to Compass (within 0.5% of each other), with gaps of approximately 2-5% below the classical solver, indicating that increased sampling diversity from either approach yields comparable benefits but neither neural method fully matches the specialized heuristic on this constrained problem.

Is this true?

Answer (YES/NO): NO